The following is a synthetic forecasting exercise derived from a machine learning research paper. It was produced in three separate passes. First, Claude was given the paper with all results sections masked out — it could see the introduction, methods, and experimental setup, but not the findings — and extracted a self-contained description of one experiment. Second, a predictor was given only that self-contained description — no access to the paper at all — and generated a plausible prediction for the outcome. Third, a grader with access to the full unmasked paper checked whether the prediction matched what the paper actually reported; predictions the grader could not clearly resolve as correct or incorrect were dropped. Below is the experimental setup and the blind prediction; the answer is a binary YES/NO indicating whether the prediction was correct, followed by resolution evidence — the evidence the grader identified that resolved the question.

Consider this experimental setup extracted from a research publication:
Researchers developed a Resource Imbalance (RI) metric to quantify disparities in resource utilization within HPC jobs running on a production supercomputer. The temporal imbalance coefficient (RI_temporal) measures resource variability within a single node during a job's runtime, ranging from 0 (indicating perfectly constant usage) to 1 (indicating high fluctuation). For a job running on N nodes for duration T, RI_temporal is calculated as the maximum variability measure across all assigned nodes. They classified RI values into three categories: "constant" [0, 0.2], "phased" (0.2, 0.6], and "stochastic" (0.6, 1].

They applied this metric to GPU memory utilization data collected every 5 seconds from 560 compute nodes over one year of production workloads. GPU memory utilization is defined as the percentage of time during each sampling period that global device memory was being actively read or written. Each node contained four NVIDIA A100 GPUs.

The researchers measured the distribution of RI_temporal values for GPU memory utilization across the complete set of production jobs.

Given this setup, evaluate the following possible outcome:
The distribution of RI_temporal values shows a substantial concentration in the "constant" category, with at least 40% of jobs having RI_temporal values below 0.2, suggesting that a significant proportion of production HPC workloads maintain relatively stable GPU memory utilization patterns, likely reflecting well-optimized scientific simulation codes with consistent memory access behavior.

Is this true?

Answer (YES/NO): NO